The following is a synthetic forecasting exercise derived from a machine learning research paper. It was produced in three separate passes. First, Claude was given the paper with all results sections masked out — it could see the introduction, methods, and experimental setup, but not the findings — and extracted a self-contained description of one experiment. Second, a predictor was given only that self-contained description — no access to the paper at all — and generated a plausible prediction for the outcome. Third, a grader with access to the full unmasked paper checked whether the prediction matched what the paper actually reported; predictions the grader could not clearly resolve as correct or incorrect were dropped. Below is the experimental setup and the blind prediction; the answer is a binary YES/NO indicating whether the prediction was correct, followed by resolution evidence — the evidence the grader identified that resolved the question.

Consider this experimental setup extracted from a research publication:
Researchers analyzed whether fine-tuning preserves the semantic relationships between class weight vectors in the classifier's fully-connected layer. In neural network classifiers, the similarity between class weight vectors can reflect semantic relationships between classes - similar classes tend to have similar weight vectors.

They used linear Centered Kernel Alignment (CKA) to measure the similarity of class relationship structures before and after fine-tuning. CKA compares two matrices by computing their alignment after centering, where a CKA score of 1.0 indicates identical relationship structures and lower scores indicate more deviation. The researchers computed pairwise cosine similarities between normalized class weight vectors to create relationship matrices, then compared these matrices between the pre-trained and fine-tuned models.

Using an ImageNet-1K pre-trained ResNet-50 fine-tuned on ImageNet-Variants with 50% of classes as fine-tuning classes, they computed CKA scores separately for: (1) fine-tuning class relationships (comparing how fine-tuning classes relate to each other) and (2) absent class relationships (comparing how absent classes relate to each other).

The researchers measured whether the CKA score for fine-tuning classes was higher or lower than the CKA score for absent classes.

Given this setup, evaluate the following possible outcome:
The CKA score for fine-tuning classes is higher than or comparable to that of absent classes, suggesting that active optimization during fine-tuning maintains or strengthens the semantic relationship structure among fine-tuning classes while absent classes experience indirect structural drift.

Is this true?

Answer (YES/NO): NO